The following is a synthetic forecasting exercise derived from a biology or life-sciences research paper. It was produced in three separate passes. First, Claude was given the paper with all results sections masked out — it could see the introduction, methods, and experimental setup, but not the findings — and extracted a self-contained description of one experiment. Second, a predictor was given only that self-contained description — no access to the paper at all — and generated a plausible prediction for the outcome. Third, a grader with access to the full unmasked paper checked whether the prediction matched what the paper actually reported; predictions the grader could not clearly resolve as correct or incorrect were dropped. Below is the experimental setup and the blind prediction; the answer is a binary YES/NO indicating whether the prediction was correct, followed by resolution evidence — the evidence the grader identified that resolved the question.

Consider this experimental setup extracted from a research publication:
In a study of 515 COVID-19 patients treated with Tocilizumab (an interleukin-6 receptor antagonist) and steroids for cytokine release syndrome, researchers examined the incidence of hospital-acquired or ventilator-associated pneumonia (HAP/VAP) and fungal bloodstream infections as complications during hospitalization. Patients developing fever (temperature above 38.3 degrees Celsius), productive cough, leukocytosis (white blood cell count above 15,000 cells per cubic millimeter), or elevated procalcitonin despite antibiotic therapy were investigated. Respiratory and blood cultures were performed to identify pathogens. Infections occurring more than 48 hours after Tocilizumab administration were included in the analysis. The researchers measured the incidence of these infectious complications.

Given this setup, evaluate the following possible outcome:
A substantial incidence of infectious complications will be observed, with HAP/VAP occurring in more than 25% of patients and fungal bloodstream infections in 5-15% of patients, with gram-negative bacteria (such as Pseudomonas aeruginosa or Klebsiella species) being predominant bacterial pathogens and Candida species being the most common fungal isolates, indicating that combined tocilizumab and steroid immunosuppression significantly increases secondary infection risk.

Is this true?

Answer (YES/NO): NO